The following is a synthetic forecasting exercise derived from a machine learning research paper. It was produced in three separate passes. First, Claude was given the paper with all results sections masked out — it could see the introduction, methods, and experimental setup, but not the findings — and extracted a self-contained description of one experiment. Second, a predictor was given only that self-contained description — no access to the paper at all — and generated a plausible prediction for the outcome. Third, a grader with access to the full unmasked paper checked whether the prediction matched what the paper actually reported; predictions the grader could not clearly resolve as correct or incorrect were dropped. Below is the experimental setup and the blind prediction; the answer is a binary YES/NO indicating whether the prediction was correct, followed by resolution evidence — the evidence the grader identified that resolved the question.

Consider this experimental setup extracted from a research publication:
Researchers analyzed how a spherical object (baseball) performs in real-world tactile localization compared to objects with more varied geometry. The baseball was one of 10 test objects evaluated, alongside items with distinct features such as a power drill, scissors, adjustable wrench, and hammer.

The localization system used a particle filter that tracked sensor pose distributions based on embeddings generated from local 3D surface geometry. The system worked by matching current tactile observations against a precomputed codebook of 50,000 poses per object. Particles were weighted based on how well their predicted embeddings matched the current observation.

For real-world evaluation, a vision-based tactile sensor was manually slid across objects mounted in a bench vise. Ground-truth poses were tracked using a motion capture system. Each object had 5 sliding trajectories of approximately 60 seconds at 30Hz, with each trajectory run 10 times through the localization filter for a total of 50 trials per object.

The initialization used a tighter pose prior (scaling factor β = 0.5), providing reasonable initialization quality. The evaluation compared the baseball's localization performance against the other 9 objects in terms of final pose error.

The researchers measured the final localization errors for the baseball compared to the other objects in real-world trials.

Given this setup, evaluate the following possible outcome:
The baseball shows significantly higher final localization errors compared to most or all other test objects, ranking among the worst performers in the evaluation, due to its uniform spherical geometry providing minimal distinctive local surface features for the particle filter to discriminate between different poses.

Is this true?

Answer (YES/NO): YES